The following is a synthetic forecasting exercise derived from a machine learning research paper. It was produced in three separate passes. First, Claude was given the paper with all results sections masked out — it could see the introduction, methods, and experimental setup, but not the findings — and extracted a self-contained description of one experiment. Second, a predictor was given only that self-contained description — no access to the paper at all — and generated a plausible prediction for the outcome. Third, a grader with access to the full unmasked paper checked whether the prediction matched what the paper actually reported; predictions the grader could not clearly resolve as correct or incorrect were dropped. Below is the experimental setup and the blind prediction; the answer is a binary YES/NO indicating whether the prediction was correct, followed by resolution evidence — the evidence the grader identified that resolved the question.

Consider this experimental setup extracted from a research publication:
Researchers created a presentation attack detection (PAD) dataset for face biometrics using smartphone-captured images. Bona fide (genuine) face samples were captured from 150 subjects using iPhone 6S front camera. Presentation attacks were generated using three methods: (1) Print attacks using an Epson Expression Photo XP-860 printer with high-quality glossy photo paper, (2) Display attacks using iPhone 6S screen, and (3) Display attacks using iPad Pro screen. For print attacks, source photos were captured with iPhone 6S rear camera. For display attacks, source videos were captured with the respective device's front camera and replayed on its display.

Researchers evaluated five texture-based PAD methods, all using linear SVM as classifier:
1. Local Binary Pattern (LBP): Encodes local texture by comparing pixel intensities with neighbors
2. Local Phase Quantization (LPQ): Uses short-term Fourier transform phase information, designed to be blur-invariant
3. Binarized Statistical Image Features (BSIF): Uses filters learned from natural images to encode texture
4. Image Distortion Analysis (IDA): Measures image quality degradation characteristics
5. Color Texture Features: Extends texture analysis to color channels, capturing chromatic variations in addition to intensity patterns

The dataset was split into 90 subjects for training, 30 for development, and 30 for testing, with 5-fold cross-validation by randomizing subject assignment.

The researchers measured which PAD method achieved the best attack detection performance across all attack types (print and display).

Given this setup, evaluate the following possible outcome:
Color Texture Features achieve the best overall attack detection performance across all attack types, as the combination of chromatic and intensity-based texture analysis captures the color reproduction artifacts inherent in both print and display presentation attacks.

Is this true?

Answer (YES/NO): YES